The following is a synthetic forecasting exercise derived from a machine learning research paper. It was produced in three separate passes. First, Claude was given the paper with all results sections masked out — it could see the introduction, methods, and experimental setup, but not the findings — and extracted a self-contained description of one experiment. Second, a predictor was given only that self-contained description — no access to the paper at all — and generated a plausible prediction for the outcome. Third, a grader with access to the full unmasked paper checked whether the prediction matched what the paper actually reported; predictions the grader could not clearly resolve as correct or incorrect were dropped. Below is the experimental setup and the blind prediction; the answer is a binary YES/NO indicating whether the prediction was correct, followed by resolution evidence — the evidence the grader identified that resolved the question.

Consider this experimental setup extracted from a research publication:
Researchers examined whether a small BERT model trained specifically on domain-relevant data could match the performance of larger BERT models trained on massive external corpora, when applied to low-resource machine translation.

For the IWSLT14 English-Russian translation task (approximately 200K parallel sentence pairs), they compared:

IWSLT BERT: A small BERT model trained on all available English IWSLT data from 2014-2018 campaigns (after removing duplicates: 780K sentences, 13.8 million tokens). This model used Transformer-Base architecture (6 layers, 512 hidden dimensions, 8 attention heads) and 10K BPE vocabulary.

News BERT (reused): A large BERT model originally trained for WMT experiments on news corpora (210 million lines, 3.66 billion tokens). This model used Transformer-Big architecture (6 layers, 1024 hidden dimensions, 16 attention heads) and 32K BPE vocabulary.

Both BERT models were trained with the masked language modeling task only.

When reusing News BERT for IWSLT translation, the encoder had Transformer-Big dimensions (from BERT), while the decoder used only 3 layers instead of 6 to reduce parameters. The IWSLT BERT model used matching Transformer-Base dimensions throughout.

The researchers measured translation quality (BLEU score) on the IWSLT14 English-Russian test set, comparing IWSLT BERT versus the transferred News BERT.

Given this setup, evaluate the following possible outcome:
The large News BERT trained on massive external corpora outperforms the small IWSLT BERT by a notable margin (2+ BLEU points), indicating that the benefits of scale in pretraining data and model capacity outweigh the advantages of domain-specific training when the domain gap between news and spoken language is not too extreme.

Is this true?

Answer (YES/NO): NO